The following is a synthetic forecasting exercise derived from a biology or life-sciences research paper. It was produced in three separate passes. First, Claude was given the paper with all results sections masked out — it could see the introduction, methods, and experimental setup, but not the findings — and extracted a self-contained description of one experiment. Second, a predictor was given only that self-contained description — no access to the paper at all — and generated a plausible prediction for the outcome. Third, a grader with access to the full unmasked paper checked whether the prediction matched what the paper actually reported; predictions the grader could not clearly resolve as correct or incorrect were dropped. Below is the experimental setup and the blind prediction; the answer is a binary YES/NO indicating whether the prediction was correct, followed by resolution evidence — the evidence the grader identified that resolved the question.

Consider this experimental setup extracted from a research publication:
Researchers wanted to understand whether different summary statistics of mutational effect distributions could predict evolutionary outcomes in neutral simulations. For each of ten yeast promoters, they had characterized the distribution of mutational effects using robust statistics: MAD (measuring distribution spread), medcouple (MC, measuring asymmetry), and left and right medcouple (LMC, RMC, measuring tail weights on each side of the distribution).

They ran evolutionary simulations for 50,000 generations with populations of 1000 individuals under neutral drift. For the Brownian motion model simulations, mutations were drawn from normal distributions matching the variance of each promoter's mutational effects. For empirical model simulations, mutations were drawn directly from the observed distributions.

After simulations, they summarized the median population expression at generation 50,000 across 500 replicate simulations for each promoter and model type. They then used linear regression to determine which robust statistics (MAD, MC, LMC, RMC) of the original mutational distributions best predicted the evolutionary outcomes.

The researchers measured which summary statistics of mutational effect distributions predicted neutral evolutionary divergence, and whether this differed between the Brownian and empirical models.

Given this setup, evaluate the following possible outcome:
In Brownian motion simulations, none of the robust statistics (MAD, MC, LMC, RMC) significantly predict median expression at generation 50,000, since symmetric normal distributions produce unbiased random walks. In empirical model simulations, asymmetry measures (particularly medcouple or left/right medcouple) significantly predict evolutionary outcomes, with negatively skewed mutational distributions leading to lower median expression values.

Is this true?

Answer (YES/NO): NO